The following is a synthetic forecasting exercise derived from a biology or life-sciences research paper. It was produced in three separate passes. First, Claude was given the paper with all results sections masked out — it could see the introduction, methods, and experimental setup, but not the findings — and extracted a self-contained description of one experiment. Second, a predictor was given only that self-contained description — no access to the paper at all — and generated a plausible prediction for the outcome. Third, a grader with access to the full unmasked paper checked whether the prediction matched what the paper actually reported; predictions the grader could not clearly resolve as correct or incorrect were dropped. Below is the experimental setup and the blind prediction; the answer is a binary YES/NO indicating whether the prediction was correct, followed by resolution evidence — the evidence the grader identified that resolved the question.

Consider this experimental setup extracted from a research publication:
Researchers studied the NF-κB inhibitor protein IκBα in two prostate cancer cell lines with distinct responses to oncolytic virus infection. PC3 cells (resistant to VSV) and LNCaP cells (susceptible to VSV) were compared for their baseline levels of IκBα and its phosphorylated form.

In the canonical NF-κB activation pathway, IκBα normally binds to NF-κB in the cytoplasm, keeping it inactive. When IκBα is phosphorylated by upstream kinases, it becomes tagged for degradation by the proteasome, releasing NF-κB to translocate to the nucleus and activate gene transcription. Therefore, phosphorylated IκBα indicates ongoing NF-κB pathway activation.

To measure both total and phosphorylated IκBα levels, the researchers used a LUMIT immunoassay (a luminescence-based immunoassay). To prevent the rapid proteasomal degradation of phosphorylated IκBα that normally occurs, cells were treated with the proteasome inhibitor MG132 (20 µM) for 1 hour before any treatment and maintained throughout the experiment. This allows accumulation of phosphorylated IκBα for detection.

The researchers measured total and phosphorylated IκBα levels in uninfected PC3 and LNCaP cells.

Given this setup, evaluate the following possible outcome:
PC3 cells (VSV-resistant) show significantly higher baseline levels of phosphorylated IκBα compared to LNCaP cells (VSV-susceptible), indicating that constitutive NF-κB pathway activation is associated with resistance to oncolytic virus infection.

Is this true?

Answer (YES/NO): YES